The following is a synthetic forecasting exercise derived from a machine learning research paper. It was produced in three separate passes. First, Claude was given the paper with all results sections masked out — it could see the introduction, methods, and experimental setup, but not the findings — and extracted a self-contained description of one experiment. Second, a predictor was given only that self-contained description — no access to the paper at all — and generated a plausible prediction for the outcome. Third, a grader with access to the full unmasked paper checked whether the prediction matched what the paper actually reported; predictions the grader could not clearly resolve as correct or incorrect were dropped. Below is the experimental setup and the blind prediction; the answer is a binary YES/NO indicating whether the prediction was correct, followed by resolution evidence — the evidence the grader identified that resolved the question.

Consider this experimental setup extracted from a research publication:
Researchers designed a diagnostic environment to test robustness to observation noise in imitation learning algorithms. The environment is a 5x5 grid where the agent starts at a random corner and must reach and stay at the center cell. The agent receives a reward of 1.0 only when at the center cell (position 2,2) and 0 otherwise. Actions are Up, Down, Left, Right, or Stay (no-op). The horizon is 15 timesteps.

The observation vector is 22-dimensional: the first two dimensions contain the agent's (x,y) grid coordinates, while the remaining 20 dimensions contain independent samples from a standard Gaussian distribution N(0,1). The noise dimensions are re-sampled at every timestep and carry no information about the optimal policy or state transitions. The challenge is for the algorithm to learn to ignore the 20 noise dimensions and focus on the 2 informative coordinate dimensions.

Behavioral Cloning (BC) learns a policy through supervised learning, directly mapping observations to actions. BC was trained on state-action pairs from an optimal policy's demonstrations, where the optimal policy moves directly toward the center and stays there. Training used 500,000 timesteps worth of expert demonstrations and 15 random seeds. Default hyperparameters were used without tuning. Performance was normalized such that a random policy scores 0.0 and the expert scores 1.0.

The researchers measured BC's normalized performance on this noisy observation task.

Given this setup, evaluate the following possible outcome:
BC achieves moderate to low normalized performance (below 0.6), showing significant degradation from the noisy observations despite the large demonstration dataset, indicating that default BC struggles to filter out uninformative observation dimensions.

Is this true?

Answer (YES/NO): NO